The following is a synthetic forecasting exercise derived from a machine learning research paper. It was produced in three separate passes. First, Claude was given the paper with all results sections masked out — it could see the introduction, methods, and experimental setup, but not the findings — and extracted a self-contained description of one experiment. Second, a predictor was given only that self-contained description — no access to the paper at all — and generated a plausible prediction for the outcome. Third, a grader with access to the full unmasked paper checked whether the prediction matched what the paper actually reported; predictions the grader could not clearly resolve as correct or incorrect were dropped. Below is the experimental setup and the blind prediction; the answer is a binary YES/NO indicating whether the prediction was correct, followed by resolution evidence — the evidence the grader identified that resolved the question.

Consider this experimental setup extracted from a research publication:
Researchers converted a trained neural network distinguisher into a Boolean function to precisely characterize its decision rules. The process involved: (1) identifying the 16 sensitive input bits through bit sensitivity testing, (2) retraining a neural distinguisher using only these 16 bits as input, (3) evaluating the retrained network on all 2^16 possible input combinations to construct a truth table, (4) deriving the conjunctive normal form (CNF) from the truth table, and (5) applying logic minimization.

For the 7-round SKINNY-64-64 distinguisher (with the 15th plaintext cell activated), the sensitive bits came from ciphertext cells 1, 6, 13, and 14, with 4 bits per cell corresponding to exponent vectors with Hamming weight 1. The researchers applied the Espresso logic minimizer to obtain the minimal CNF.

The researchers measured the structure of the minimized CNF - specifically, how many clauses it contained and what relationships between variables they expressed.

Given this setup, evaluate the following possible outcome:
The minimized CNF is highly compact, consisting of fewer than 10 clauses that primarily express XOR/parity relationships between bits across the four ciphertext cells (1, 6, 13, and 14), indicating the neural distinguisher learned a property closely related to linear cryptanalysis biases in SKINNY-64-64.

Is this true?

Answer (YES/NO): NO